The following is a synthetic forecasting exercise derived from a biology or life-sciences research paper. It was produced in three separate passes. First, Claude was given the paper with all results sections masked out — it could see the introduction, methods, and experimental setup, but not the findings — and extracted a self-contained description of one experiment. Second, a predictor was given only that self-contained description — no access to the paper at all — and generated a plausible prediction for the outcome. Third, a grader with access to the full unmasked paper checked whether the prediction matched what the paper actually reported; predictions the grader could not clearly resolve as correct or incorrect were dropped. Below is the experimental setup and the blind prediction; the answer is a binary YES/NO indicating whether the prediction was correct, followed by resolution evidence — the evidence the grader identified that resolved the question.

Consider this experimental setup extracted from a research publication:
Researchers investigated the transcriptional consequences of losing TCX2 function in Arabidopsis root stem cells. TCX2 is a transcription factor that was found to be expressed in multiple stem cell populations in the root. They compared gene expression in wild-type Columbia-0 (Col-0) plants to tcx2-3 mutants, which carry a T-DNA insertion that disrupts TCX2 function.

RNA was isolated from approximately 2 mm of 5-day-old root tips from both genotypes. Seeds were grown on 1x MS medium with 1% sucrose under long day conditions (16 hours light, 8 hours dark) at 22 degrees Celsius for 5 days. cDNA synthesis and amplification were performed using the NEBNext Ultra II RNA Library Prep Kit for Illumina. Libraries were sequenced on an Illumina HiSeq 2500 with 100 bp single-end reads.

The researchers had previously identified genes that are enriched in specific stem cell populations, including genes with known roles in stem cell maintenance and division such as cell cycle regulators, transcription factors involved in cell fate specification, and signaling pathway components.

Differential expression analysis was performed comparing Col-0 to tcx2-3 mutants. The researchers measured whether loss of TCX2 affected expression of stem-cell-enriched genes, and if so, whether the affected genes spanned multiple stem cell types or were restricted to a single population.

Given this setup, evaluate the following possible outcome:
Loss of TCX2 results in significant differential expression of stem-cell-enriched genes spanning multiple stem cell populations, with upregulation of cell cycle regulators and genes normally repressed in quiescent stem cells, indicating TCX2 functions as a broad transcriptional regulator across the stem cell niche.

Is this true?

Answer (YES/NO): NO